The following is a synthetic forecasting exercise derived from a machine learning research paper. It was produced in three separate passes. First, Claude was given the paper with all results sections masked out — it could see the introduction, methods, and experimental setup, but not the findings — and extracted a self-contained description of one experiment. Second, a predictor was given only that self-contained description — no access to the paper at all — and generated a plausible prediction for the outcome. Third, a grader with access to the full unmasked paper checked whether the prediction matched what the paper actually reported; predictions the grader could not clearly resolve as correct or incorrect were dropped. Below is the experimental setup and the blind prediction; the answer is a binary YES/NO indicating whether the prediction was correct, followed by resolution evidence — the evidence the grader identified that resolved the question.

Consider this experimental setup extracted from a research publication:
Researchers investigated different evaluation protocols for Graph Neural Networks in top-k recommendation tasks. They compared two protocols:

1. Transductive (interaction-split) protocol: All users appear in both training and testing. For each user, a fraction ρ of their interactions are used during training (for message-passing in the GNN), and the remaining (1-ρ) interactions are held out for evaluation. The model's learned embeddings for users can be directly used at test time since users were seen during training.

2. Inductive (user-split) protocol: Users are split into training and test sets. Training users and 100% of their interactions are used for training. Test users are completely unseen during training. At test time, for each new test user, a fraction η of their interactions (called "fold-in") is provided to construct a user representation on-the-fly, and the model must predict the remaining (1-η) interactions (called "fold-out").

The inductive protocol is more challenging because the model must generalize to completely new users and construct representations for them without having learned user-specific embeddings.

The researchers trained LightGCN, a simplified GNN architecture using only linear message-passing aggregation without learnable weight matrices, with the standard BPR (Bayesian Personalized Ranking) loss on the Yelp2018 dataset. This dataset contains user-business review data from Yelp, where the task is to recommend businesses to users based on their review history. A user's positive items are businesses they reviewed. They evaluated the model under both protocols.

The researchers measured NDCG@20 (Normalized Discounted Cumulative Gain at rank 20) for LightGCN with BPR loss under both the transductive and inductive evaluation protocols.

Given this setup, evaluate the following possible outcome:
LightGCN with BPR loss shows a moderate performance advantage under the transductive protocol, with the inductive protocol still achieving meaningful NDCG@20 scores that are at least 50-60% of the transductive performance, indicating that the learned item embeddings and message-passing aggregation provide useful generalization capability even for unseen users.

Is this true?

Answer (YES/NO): NO